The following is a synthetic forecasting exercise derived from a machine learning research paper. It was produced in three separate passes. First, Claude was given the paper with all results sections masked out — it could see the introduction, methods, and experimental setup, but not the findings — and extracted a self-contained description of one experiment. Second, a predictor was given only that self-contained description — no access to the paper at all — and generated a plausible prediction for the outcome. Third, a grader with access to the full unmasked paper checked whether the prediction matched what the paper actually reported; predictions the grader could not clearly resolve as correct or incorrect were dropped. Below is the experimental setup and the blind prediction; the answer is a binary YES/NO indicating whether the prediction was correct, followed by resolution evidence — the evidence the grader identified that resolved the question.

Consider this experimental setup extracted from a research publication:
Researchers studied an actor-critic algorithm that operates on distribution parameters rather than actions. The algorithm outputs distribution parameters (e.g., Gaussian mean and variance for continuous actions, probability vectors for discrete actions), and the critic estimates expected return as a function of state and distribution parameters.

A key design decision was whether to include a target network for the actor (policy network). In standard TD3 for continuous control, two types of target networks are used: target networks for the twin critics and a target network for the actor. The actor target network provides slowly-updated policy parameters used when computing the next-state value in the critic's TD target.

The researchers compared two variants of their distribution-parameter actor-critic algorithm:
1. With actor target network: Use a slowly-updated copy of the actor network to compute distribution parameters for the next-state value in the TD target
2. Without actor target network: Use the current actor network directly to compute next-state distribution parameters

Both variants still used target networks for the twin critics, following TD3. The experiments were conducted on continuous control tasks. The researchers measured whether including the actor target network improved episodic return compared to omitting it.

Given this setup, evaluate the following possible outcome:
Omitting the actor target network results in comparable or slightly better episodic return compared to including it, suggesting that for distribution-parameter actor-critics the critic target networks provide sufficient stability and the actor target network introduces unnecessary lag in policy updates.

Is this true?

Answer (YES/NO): YES